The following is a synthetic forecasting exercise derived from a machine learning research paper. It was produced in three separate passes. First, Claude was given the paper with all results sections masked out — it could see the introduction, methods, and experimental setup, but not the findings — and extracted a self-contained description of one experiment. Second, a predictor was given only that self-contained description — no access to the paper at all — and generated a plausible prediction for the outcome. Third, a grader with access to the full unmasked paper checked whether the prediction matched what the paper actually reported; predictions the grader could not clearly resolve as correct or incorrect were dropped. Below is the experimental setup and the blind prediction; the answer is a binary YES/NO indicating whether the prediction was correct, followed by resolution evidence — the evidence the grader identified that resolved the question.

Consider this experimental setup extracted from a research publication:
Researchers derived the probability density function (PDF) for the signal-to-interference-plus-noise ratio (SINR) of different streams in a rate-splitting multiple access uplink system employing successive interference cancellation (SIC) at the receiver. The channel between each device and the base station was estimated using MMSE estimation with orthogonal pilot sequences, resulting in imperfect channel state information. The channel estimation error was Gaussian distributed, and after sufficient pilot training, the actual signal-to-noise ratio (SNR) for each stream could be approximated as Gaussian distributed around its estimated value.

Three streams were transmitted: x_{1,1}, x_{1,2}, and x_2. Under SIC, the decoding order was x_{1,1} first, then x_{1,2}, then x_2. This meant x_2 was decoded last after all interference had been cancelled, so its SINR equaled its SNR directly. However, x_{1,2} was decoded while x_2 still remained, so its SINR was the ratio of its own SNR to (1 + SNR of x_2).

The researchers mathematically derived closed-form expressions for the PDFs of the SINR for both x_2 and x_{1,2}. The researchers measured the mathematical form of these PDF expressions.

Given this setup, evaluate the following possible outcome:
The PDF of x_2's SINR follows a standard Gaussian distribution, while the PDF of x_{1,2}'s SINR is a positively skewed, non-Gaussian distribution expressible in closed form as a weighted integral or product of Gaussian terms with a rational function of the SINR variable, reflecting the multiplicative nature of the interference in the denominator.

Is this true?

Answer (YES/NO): NO